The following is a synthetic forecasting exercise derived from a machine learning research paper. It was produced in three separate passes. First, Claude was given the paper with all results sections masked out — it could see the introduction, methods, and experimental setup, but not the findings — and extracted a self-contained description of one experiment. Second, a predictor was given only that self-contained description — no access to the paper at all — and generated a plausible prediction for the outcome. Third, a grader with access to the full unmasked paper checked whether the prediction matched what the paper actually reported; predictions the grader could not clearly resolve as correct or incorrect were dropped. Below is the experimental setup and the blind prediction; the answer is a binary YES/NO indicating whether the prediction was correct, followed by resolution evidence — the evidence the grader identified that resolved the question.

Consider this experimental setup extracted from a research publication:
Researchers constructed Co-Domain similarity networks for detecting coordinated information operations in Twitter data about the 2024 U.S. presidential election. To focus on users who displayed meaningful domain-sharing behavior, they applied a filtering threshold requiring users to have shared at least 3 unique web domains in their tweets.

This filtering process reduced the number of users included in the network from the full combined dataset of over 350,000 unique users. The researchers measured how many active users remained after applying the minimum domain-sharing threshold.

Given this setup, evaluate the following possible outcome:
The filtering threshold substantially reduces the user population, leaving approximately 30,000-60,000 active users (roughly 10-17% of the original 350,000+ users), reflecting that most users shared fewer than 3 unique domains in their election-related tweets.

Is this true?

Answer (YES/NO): NO